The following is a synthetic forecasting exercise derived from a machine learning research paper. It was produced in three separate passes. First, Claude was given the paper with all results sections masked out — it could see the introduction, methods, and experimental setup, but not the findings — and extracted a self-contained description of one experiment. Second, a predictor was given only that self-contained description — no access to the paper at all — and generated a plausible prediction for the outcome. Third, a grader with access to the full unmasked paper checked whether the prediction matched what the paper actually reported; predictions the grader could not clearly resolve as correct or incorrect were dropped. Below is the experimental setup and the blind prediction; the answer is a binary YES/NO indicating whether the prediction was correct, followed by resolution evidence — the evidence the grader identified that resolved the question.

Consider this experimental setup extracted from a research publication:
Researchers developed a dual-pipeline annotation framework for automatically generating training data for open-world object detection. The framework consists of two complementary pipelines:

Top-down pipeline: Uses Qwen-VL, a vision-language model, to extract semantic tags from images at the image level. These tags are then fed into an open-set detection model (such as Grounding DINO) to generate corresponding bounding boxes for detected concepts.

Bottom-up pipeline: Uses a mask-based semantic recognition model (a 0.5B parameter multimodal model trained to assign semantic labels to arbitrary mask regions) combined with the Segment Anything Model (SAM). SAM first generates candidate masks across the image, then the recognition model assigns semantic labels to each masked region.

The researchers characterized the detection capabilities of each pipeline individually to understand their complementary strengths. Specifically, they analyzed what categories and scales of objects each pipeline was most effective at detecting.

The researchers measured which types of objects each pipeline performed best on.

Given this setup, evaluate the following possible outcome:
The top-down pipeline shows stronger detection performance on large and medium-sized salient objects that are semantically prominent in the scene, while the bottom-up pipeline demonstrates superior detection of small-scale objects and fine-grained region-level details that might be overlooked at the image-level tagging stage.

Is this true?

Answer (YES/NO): YES